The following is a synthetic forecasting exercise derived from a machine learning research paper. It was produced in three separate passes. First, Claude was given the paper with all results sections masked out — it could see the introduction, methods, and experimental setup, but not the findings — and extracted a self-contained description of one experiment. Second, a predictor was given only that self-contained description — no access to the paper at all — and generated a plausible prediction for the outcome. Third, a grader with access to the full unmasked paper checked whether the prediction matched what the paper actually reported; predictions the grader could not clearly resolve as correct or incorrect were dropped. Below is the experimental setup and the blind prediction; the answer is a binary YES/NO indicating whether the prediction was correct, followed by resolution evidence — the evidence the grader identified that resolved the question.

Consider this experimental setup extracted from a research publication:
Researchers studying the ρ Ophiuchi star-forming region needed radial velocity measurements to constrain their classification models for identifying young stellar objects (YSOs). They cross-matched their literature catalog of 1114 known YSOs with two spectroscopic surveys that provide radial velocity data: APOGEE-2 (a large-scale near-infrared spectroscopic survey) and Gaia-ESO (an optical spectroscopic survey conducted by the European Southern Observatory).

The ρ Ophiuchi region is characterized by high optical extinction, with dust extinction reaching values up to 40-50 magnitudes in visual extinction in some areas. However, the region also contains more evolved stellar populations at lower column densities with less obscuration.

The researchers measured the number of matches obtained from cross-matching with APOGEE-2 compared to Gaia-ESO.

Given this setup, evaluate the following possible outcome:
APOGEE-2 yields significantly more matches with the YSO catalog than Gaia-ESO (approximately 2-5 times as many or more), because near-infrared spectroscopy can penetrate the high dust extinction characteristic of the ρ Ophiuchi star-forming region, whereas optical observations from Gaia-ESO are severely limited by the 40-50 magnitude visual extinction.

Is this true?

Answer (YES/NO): YES